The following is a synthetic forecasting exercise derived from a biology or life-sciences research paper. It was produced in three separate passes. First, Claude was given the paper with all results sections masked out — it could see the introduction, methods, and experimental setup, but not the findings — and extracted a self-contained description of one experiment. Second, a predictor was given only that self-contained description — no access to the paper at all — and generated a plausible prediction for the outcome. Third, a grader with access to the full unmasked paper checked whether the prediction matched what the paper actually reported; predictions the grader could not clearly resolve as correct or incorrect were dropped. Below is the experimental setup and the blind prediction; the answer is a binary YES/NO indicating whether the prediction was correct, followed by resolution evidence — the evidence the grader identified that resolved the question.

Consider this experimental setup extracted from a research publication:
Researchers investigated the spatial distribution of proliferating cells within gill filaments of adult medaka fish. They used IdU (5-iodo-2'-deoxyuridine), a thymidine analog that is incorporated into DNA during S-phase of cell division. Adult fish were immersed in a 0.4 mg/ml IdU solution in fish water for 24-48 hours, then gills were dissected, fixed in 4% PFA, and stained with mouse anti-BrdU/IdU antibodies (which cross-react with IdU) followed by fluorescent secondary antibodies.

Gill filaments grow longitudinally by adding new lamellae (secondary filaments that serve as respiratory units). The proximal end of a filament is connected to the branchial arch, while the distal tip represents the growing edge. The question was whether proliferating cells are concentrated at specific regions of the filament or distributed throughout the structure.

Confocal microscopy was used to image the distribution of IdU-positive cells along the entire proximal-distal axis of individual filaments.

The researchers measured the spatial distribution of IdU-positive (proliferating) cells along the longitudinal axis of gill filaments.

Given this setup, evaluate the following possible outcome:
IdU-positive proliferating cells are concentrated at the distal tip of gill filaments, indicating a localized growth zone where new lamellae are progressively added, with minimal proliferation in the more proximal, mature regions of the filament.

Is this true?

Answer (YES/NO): NO